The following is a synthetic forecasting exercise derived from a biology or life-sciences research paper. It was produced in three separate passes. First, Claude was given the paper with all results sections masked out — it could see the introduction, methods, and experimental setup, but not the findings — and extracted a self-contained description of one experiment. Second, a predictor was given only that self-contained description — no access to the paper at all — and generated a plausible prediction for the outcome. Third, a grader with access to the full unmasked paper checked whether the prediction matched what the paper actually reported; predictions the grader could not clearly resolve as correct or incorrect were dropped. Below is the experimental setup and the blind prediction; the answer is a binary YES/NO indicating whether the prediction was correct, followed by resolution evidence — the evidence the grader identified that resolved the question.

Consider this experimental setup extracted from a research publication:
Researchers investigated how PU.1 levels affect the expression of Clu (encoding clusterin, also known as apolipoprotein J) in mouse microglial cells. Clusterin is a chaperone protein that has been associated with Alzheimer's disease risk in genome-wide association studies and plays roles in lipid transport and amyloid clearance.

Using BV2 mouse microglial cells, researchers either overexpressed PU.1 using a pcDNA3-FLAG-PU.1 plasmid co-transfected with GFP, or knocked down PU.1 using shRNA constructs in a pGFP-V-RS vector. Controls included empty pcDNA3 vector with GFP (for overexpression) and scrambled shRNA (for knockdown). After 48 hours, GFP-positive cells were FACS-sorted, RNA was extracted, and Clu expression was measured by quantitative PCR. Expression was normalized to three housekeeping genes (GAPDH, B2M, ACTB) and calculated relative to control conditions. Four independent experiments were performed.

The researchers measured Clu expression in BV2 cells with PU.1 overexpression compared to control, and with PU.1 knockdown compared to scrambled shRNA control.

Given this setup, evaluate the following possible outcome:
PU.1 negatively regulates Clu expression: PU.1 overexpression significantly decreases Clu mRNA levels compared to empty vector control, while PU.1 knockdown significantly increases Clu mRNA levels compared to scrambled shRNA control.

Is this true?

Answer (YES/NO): YES